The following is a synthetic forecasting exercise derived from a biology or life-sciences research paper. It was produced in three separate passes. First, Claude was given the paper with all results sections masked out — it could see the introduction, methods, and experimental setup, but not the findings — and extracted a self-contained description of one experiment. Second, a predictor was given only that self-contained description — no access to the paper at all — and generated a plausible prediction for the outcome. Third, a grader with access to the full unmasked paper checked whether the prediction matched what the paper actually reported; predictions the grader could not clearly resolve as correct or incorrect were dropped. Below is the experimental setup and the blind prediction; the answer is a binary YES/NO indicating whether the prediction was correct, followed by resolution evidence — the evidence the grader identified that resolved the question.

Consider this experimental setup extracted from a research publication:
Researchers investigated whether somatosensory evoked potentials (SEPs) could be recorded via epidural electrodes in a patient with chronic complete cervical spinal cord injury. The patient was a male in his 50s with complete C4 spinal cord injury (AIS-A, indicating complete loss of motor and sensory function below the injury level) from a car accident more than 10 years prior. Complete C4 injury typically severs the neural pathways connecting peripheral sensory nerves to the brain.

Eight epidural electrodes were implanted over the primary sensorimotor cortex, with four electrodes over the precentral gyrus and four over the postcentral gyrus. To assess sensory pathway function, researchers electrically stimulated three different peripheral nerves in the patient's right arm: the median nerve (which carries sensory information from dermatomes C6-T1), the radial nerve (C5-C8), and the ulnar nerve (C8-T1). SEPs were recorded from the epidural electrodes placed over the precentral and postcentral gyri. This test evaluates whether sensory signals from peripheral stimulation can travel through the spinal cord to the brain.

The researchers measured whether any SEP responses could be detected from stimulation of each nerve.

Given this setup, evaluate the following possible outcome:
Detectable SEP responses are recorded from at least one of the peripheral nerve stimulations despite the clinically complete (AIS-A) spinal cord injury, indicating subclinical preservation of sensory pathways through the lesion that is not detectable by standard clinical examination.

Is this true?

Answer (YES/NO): YES